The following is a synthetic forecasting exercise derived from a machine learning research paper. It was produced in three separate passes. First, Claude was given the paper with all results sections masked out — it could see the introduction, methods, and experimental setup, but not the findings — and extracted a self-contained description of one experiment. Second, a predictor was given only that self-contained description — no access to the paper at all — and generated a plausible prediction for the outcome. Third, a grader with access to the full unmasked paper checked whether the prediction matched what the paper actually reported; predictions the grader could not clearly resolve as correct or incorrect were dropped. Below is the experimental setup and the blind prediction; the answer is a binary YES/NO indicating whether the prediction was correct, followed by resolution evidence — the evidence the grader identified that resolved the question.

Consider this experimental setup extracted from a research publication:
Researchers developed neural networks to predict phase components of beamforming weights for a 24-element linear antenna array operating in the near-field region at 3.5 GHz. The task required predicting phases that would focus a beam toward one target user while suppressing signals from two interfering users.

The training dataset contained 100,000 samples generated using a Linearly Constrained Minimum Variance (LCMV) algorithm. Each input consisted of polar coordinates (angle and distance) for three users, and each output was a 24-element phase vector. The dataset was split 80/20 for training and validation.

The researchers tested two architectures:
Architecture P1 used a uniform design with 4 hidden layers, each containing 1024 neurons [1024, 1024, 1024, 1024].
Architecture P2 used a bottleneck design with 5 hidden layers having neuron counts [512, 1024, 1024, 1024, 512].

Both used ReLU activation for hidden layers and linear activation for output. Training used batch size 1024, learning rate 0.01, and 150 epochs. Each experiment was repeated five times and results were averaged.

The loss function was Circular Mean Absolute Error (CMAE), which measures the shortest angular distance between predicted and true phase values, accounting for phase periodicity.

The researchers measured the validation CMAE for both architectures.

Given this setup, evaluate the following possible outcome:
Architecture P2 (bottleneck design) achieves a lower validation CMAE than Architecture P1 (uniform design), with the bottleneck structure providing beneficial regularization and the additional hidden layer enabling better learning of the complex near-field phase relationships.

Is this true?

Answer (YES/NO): NO